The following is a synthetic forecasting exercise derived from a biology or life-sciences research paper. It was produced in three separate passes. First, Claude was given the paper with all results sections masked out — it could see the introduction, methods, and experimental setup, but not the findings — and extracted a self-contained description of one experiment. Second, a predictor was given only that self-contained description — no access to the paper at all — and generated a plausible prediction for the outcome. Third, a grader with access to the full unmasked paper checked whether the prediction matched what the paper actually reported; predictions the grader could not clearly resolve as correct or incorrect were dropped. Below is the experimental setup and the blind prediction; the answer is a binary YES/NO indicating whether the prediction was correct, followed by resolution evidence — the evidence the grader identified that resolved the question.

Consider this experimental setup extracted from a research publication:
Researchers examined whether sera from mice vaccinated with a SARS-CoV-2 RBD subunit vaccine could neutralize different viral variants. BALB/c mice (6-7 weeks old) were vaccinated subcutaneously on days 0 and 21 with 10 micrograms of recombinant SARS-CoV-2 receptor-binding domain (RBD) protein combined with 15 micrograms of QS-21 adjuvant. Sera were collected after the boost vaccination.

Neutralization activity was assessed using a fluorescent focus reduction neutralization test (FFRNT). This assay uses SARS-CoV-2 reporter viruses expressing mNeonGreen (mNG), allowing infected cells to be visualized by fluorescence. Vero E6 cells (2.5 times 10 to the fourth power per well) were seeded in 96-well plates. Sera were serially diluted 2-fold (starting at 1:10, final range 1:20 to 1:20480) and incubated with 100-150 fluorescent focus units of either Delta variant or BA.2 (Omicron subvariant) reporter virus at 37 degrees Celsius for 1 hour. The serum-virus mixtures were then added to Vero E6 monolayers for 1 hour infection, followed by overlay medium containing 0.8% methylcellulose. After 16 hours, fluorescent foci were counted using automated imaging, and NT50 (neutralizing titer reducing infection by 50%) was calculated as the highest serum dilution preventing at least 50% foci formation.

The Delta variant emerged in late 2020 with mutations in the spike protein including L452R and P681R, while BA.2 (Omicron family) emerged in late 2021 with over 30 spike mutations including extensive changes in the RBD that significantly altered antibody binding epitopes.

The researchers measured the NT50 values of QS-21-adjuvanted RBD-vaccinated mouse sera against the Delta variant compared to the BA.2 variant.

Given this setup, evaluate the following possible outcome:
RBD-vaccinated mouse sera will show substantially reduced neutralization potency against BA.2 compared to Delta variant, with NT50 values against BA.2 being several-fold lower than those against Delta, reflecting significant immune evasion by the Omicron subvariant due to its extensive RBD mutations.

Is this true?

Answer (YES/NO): YES